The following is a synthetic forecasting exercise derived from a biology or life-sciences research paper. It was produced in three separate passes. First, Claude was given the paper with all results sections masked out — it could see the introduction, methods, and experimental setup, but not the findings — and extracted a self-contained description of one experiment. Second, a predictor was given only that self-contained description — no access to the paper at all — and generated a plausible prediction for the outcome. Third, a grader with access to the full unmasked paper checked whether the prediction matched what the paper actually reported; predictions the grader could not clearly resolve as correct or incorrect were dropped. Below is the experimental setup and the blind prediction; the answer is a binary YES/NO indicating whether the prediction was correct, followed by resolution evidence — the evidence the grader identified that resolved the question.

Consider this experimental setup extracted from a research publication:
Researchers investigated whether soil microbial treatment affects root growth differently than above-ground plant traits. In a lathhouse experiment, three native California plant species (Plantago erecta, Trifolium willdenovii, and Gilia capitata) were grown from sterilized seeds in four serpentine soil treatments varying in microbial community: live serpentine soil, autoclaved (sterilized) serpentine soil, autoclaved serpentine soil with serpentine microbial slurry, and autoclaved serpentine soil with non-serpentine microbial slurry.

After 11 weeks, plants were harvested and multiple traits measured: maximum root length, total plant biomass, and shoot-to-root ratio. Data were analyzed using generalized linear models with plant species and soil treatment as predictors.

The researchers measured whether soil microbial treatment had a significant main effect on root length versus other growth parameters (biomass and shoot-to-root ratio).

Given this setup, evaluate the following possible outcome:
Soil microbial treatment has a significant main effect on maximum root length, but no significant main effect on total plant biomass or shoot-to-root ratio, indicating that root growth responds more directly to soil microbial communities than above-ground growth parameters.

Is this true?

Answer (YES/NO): YES